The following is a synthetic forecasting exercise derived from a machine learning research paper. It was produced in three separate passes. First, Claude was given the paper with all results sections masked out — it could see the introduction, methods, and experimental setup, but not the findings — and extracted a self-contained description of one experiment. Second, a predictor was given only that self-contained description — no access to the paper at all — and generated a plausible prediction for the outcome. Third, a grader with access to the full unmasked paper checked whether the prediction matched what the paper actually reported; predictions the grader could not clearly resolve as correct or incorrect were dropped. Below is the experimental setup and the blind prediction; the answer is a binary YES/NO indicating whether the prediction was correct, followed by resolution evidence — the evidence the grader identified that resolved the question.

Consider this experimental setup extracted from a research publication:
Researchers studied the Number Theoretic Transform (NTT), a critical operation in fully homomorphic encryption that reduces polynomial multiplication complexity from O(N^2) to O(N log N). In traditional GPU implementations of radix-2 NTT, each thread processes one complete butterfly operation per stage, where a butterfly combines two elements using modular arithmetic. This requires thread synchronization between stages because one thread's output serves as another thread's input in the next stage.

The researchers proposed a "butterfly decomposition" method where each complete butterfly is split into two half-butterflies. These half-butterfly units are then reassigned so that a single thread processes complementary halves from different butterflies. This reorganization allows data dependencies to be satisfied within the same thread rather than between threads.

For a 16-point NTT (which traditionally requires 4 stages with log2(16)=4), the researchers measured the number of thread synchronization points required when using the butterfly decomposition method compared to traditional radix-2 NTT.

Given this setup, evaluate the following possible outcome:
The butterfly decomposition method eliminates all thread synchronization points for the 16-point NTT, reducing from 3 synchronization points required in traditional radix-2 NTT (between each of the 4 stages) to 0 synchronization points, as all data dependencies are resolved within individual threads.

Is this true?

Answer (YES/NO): NO